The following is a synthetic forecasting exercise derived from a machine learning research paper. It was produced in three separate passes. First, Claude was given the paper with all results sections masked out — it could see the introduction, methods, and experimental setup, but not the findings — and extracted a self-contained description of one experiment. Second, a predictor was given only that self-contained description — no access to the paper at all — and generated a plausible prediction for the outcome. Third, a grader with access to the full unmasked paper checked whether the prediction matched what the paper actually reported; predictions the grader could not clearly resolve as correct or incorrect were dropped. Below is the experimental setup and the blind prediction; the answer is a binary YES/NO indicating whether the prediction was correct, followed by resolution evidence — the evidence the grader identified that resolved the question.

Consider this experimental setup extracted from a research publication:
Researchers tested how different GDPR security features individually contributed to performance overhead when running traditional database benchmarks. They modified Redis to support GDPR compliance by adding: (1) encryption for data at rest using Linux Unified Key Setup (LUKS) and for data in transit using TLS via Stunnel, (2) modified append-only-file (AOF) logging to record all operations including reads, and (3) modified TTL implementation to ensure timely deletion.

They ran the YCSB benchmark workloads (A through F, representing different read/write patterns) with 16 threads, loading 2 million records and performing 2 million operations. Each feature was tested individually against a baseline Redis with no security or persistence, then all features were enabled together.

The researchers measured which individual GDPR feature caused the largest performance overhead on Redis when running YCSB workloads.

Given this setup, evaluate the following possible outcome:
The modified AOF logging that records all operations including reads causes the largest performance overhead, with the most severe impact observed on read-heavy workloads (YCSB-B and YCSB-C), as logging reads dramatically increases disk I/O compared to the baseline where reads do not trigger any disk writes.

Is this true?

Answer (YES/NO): NO